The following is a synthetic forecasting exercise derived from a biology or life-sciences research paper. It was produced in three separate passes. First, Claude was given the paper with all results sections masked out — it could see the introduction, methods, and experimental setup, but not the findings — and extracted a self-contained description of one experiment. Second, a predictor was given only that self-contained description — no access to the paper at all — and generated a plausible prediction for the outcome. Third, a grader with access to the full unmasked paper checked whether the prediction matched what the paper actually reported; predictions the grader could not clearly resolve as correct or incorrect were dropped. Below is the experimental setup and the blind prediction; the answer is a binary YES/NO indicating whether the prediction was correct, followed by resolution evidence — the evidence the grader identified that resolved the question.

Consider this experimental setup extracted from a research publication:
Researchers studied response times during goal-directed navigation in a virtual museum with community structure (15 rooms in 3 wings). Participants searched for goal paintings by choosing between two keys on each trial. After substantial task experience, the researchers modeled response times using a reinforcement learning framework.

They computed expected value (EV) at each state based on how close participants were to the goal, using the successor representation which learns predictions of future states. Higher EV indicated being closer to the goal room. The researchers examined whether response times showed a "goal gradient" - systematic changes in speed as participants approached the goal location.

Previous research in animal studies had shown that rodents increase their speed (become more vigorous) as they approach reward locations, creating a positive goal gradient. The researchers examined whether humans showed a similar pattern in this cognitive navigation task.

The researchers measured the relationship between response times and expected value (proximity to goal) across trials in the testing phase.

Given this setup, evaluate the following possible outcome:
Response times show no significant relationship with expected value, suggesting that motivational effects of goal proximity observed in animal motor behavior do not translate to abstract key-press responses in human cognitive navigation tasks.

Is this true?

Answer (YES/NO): NO